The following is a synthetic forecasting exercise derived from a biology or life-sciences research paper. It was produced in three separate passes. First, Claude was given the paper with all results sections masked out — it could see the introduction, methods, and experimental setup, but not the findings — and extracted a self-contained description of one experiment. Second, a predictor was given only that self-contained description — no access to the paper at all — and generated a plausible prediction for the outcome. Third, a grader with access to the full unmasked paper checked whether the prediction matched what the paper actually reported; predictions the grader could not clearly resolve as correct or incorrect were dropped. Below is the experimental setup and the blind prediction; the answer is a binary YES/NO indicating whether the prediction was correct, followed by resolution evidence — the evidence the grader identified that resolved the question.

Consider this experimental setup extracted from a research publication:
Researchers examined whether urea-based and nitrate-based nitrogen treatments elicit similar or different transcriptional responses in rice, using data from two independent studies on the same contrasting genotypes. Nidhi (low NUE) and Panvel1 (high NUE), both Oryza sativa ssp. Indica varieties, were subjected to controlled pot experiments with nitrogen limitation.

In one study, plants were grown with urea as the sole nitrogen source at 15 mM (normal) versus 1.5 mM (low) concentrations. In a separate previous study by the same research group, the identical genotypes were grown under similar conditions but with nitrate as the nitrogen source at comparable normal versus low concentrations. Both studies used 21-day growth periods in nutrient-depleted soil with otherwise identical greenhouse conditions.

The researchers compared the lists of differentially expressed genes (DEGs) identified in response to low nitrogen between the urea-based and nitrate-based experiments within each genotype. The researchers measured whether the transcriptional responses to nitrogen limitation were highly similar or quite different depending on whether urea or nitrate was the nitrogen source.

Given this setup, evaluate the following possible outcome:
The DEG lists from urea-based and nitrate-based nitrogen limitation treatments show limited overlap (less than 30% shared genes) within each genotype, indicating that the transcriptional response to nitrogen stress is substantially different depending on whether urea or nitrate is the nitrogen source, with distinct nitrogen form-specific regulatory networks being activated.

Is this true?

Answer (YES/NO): YES